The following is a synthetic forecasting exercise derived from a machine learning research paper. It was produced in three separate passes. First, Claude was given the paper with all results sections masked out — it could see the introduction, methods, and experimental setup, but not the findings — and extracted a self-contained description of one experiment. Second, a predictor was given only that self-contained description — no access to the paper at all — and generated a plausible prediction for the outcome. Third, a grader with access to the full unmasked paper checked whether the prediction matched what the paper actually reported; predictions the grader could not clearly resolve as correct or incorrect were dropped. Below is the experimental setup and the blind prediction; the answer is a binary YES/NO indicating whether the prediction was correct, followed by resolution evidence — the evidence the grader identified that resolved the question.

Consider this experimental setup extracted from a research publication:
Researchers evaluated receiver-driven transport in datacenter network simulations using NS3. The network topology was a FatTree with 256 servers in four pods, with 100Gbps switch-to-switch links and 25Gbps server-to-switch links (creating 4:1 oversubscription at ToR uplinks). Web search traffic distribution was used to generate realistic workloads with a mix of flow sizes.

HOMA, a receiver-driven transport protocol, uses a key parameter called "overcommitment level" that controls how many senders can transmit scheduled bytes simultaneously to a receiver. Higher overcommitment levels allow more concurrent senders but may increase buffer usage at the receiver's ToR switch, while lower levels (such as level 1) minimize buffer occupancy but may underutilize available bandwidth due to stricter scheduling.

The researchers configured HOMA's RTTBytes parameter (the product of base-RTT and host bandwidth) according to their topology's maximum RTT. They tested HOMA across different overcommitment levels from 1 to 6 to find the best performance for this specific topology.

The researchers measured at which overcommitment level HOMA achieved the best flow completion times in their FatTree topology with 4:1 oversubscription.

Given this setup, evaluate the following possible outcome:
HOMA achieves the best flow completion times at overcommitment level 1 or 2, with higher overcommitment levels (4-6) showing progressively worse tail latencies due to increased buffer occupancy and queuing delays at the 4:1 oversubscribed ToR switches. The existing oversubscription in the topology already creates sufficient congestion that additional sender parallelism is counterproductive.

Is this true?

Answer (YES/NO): YES